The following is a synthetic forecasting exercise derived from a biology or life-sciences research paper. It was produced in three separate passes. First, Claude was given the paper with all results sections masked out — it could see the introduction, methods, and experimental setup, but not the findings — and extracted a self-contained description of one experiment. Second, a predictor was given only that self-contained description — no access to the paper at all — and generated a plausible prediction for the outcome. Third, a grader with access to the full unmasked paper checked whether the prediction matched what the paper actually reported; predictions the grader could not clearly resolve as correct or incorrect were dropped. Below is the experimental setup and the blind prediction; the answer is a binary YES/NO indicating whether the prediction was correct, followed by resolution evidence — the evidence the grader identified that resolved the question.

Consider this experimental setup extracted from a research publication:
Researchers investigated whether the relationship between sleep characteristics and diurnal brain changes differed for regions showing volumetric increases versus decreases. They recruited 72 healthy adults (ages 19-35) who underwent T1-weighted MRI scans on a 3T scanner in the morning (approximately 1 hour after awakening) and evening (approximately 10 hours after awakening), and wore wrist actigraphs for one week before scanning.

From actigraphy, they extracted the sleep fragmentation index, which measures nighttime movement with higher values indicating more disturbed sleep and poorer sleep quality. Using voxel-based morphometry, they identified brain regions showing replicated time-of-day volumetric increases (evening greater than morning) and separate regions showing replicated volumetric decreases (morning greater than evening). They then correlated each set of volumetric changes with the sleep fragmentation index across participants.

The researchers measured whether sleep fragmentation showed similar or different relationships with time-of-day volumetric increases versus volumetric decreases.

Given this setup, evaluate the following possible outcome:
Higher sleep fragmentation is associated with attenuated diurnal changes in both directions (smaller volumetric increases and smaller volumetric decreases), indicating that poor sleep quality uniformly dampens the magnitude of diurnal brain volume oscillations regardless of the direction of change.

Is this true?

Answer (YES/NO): NO